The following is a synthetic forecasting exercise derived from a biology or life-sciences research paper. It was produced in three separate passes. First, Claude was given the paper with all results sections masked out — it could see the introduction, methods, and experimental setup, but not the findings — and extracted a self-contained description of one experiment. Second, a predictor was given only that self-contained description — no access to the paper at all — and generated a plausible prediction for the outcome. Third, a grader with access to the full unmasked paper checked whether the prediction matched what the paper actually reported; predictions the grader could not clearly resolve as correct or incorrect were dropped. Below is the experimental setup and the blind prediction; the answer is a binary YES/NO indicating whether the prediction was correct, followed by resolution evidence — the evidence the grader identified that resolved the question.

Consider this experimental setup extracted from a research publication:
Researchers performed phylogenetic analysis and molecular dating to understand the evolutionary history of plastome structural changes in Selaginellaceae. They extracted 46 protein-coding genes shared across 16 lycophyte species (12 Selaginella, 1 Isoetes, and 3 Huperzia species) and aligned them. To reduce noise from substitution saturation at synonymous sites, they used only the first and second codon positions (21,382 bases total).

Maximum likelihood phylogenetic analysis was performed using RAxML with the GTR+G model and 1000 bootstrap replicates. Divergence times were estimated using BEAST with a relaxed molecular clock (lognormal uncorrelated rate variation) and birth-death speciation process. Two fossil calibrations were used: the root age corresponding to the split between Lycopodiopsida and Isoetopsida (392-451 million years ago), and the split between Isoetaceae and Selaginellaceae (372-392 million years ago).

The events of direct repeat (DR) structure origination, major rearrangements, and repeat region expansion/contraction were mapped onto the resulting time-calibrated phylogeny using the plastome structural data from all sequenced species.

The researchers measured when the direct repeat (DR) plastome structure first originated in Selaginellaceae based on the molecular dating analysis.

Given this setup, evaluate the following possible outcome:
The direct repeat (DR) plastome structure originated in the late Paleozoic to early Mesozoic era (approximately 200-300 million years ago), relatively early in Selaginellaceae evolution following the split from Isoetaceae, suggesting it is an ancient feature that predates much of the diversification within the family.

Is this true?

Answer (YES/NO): YES